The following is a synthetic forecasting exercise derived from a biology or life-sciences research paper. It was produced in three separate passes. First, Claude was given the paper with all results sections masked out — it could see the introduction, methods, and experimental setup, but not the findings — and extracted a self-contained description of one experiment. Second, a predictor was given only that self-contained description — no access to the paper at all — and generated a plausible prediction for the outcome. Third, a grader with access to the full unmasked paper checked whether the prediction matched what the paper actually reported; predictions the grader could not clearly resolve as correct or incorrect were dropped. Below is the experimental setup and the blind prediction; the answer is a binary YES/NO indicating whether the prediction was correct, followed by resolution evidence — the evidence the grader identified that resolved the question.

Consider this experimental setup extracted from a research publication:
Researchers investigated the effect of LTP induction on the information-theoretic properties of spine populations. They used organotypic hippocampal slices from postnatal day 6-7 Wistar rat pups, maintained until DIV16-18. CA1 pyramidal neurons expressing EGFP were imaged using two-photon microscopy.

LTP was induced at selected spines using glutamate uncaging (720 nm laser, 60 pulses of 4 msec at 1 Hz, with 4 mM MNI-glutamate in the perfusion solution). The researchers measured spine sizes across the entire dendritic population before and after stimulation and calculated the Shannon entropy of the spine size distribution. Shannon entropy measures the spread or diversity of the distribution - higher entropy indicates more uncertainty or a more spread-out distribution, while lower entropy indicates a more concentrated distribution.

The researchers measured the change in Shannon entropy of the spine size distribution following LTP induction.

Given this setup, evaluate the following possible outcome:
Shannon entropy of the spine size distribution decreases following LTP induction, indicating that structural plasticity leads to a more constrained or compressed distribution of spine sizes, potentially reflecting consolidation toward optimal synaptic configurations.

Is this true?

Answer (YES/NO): NO